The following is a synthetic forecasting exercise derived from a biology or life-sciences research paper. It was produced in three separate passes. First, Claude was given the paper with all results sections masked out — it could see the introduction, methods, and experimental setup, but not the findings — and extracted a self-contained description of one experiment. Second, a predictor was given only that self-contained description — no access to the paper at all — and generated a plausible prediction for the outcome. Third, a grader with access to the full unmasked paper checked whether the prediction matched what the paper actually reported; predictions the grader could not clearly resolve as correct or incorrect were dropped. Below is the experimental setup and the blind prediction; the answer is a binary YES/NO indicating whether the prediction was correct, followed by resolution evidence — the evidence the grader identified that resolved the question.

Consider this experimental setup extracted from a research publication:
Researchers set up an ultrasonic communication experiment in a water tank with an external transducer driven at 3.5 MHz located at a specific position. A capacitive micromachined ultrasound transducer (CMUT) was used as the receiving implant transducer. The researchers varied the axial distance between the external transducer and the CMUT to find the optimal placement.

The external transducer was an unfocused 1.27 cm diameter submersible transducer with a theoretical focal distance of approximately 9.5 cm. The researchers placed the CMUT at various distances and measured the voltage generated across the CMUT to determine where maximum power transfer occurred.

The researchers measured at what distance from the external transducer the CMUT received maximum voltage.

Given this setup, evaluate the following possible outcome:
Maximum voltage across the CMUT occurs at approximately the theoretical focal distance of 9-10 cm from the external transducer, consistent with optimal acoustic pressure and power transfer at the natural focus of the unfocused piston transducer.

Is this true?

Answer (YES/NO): NO